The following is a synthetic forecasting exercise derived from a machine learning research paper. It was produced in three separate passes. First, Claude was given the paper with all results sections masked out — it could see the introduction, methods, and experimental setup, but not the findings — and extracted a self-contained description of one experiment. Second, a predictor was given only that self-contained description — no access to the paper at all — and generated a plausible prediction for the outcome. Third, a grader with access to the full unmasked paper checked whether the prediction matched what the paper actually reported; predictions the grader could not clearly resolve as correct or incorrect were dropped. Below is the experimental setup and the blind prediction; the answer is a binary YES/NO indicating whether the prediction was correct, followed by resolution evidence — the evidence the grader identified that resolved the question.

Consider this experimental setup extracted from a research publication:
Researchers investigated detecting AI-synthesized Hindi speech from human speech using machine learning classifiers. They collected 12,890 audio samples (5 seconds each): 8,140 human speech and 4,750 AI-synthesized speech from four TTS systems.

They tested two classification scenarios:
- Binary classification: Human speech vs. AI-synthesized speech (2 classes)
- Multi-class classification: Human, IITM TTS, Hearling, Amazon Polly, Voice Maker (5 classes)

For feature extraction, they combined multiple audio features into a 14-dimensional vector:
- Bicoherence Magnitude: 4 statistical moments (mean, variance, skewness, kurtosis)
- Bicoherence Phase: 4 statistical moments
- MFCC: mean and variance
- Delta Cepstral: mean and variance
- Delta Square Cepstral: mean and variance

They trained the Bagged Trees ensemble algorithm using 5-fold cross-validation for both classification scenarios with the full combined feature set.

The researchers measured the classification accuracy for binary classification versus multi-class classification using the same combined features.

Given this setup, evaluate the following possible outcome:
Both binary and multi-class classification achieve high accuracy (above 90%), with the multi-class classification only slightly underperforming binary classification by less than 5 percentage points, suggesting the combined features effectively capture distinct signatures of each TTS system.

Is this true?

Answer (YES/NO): NO